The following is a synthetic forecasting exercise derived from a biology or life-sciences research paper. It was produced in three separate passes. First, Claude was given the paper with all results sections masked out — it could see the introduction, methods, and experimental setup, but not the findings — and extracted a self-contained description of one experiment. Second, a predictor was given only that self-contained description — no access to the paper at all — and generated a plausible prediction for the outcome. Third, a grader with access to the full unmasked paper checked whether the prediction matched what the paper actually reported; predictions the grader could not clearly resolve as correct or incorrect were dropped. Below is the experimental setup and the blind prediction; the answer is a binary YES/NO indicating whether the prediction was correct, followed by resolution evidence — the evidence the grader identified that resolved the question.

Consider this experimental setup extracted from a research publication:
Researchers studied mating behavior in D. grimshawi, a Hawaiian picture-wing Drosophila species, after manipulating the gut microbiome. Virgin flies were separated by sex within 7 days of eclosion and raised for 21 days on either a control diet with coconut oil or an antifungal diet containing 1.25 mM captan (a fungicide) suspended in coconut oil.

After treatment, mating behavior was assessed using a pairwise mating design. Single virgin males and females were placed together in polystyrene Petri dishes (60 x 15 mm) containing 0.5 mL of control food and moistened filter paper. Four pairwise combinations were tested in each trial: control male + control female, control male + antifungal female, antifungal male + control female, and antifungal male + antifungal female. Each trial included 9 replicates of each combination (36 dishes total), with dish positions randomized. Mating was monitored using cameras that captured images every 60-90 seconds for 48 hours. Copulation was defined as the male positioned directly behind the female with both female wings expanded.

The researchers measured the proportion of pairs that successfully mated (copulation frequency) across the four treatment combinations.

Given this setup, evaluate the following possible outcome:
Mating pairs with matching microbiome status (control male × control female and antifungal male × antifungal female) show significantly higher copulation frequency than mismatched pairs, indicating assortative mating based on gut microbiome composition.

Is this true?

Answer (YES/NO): NO